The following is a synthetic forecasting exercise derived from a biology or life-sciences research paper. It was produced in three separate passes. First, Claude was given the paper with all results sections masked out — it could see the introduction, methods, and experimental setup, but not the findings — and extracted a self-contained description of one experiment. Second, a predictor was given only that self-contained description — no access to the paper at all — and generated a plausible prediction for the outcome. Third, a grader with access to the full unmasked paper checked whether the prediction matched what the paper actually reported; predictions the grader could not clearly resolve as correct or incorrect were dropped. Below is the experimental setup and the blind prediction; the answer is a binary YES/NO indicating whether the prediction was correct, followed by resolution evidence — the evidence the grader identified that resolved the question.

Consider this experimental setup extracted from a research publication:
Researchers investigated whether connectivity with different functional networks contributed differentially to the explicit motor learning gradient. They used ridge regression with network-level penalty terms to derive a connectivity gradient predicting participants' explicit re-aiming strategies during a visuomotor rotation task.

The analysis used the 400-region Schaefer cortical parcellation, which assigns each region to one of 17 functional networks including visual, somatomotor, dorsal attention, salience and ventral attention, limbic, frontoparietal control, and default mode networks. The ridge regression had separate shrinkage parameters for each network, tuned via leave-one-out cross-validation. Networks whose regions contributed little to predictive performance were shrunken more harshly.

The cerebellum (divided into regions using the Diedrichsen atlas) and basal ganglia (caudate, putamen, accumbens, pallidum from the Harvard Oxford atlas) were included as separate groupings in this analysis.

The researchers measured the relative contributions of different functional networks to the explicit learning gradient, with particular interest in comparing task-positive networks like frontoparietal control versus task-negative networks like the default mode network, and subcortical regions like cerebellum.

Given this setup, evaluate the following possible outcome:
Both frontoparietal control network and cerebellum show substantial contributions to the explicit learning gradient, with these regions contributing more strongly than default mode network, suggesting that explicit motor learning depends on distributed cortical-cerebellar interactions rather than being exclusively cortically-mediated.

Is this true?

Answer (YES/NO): NO